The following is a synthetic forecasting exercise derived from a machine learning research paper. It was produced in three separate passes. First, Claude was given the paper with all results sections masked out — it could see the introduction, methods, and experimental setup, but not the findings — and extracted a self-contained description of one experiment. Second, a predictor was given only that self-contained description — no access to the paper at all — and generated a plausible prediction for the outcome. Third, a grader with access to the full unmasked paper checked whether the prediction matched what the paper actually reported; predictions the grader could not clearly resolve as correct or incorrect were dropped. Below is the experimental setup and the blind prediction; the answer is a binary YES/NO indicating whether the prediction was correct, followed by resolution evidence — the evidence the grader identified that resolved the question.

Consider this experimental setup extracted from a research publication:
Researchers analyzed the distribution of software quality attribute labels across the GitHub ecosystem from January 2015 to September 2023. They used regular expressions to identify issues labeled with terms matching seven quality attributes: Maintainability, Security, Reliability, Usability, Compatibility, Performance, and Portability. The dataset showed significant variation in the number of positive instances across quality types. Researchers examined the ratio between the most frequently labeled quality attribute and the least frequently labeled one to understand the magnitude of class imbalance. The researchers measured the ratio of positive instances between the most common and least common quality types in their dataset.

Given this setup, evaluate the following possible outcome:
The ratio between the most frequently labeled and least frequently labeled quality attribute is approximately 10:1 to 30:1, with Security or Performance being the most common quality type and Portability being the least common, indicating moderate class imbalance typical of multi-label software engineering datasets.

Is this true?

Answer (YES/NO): NO